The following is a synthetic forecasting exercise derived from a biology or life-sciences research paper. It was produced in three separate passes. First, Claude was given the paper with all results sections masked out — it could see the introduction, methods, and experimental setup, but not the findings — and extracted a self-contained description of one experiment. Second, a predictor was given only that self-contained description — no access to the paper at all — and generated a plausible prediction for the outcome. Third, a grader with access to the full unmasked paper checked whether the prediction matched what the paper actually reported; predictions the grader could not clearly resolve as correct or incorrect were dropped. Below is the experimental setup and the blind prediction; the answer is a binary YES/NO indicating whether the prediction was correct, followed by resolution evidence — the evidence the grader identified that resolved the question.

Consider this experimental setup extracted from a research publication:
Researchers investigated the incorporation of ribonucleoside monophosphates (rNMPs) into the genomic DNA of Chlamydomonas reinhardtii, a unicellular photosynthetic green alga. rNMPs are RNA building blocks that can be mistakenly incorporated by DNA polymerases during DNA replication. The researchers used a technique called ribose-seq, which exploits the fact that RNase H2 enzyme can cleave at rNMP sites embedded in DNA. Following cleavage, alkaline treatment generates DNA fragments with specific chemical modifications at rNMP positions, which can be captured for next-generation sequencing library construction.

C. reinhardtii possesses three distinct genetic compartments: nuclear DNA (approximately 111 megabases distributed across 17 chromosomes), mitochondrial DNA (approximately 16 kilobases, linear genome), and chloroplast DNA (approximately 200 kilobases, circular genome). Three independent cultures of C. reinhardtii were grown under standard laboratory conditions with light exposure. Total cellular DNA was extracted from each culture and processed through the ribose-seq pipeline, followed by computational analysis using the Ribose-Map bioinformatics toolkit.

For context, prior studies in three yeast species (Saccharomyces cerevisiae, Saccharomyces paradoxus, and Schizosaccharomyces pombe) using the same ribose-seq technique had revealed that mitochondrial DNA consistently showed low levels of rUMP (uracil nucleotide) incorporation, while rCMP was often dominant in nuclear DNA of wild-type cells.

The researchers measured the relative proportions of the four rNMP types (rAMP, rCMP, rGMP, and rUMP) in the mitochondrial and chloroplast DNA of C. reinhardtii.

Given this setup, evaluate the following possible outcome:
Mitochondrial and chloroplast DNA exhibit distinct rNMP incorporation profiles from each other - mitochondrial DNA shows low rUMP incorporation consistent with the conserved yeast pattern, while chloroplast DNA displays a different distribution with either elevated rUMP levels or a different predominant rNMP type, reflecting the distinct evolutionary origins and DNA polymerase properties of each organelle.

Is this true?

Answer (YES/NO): NO